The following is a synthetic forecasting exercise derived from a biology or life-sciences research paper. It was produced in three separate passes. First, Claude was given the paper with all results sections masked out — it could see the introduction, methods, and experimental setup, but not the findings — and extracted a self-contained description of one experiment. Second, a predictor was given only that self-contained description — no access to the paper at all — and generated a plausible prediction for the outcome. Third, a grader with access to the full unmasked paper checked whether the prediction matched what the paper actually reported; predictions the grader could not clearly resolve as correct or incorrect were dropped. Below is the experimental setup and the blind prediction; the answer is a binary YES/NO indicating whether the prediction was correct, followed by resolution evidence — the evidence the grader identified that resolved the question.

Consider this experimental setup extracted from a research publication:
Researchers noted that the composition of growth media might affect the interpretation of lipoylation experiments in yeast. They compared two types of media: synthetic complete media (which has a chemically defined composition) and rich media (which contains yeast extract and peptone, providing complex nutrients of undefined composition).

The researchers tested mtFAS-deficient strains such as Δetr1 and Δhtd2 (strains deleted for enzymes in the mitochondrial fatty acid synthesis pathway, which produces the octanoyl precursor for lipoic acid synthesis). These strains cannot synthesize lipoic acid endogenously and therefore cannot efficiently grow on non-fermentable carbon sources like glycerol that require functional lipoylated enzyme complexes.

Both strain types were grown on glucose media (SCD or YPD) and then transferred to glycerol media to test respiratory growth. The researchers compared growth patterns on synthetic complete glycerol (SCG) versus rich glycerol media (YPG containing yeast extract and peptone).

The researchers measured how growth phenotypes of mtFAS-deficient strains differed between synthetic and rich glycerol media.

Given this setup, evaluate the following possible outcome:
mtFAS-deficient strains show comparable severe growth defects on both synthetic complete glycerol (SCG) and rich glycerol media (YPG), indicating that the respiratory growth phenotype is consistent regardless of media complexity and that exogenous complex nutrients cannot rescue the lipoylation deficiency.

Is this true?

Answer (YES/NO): NO